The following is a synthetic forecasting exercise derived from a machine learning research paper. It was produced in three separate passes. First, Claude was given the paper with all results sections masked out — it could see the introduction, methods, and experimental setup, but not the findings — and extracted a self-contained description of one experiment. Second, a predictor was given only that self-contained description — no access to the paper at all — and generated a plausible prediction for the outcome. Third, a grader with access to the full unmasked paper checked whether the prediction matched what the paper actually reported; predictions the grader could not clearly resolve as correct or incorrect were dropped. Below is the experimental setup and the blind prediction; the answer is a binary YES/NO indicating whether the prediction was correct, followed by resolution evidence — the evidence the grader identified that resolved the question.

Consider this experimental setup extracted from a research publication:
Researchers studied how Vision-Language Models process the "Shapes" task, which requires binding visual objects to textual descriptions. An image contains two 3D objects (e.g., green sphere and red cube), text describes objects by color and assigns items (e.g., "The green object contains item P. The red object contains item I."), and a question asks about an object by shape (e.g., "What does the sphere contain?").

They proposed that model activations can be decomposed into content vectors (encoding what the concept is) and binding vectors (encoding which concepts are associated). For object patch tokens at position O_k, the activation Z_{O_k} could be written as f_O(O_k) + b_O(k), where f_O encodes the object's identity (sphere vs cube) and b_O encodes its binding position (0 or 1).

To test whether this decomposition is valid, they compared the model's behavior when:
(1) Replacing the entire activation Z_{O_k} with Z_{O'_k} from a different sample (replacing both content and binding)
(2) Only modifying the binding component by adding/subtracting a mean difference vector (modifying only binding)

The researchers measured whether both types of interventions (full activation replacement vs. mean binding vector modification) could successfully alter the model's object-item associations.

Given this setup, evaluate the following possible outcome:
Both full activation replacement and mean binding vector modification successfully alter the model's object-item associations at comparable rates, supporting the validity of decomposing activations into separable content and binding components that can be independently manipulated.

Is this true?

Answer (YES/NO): YES